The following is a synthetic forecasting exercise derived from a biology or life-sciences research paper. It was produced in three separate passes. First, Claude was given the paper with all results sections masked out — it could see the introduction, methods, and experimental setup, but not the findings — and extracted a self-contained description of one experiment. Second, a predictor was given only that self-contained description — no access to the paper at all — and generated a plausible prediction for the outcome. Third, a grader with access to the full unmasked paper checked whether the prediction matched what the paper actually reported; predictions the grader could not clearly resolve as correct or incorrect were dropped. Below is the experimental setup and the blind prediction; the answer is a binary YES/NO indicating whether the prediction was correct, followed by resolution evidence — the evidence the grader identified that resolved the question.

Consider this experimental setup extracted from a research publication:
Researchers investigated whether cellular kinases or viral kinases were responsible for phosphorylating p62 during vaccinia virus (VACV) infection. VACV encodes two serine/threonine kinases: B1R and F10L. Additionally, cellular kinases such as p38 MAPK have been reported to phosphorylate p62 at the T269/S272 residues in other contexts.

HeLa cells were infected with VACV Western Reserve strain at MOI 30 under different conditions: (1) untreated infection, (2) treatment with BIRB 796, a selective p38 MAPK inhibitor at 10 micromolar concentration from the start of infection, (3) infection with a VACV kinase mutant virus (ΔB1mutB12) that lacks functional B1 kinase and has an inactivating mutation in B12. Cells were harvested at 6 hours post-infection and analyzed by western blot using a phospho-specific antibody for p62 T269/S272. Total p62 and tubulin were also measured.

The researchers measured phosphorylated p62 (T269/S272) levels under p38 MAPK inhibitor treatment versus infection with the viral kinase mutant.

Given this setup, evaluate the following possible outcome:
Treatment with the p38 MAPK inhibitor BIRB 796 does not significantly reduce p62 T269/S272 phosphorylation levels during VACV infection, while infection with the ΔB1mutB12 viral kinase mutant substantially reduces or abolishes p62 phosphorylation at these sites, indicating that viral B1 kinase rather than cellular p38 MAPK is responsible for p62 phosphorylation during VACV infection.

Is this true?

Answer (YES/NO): NO